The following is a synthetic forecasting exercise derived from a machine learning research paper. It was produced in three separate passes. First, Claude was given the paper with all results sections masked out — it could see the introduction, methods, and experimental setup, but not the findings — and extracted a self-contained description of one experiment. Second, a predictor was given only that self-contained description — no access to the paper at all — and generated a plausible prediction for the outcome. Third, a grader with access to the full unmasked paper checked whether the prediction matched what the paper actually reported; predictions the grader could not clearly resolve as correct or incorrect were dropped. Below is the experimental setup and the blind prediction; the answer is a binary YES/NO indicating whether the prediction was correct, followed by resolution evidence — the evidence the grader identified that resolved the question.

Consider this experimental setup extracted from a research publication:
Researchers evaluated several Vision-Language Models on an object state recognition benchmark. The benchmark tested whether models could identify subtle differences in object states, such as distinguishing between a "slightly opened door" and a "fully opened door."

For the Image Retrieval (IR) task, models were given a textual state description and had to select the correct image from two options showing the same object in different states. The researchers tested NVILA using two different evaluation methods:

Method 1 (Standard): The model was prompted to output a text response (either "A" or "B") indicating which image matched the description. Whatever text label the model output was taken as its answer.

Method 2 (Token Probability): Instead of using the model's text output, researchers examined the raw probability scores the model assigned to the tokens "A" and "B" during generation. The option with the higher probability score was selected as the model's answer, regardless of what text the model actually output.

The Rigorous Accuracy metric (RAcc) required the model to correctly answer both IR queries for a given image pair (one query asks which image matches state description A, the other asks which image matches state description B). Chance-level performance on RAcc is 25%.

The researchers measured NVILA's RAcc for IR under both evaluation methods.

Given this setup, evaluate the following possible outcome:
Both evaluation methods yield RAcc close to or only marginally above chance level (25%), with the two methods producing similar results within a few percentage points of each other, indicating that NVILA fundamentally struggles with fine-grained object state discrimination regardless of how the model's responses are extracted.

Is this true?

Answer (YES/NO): NO